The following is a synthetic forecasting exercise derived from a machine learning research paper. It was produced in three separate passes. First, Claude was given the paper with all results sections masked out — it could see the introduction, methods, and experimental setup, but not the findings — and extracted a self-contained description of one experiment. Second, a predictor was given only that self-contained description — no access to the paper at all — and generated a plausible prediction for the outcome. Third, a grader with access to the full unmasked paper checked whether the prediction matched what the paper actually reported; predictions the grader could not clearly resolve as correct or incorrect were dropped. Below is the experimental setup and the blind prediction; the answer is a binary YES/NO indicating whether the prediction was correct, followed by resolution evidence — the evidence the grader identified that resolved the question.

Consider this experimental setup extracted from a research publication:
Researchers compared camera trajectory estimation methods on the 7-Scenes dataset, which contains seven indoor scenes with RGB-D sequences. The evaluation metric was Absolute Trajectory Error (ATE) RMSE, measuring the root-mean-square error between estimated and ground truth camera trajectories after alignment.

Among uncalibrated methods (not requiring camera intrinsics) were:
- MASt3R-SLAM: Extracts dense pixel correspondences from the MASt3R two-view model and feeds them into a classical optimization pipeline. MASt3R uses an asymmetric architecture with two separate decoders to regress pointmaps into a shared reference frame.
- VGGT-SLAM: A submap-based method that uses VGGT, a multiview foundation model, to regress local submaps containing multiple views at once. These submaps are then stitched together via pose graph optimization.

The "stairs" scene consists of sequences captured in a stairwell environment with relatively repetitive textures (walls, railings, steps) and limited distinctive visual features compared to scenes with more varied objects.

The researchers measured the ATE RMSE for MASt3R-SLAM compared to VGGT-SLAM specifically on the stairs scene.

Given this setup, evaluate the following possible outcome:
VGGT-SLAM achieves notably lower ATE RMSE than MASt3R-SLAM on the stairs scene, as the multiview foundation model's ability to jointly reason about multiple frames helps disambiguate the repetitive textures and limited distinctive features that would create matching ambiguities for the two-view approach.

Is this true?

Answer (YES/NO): NO